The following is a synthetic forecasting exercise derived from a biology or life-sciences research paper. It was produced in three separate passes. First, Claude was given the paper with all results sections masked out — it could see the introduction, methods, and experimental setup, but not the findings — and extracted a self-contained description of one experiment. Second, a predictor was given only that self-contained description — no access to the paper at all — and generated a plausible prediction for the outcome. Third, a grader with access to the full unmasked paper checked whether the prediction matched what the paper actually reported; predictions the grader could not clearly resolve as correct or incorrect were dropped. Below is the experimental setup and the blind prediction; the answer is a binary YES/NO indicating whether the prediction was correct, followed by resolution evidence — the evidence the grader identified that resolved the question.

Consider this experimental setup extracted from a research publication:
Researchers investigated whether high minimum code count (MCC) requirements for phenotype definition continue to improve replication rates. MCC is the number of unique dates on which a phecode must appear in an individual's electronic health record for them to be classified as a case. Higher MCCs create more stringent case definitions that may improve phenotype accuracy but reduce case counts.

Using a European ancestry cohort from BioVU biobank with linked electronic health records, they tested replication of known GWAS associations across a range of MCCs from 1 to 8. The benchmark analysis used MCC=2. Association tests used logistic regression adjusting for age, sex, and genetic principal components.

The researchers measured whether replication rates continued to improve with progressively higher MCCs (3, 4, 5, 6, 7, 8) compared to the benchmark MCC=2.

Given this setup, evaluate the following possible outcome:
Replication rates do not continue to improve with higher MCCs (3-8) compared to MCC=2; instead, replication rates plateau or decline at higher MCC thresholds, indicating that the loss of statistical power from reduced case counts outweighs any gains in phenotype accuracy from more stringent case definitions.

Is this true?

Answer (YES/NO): NO